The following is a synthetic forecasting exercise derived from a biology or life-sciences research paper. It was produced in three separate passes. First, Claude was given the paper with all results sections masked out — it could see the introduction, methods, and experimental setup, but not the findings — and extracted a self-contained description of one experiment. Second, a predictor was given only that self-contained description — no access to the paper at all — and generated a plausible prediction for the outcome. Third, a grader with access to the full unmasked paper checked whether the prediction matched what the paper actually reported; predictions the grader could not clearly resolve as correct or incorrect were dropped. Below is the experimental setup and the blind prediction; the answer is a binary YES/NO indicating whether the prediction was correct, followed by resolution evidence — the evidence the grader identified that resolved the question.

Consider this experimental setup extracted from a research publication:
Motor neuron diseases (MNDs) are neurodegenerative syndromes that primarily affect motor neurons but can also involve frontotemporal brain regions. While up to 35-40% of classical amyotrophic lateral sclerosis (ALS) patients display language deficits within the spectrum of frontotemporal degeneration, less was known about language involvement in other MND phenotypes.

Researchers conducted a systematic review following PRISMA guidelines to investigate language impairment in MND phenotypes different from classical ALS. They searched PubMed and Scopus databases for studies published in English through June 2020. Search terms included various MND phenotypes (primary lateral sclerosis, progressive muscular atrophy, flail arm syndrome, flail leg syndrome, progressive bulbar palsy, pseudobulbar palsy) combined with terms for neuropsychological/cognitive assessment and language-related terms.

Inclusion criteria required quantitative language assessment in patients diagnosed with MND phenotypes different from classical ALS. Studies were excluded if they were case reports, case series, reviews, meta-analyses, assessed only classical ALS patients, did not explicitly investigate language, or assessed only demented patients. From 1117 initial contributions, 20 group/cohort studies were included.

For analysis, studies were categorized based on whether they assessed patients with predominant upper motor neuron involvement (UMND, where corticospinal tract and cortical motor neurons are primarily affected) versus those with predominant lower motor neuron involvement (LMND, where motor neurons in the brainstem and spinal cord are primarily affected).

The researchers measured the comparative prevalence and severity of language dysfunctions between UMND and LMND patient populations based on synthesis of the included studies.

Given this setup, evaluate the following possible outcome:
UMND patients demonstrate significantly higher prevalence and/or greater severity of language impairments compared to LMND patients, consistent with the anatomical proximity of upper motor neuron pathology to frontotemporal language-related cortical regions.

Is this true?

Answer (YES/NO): YES